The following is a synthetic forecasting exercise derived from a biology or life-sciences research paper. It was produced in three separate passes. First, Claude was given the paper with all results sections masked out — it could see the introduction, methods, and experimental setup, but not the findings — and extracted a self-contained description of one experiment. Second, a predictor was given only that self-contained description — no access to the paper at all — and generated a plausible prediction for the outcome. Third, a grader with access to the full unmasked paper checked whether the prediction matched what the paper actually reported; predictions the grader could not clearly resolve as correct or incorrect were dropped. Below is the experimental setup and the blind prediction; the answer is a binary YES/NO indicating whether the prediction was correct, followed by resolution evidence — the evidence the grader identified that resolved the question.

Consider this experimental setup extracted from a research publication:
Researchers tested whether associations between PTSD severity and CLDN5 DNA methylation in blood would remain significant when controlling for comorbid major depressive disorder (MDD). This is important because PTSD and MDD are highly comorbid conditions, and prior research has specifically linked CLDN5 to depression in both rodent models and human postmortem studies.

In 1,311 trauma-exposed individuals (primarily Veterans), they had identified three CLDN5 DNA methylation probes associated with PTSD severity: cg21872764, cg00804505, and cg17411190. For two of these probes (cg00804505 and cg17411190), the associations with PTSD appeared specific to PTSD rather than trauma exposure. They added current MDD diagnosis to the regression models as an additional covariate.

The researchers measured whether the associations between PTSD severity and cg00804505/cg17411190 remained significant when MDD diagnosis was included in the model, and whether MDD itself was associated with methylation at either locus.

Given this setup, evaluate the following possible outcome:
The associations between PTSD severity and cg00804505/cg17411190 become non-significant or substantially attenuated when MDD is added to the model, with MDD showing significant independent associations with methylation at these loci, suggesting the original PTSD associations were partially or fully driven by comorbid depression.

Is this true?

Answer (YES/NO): NO